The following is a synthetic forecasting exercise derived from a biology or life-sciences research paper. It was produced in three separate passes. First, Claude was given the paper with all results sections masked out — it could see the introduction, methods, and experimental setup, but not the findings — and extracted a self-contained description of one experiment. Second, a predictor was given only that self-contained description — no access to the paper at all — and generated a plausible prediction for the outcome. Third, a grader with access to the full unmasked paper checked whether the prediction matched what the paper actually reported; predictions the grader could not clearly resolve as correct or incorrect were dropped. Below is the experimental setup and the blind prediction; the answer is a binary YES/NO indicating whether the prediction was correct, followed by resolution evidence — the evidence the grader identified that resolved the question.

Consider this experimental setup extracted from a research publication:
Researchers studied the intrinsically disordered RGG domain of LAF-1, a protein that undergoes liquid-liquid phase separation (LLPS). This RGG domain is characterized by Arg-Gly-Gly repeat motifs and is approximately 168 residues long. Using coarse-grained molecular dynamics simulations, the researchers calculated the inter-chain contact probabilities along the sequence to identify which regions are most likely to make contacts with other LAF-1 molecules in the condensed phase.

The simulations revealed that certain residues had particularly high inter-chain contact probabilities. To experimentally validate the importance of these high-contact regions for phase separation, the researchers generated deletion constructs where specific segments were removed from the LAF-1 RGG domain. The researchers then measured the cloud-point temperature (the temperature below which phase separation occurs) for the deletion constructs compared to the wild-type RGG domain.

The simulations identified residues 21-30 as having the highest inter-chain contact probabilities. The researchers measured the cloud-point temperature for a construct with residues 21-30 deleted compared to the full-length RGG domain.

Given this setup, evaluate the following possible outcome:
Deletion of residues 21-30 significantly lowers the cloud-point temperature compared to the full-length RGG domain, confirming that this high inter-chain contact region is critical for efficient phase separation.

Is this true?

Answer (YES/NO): YES